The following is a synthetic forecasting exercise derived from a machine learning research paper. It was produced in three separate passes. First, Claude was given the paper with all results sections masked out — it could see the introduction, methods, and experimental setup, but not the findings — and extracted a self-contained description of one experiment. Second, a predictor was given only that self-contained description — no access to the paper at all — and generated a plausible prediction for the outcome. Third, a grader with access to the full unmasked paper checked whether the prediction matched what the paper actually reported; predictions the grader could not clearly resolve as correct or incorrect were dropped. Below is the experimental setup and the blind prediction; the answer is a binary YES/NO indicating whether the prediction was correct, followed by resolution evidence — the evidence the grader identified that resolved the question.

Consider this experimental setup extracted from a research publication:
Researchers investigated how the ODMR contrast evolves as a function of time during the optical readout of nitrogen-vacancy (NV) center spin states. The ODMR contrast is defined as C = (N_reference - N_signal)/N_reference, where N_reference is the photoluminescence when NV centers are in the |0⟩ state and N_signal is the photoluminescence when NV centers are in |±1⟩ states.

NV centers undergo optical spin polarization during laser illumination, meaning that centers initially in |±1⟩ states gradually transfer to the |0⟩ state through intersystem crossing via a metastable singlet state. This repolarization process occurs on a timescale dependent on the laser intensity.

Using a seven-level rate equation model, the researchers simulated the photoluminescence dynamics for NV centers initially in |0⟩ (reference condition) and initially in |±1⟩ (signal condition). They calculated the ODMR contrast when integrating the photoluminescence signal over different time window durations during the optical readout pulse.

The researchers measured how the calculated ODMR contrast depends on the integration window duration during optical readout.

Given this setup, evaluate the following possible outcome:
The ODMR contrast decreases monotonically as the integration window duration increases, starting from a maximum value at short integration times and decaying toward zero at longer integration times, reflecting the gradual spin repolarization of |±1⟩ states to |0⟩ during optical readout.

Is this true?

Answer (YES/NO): NO